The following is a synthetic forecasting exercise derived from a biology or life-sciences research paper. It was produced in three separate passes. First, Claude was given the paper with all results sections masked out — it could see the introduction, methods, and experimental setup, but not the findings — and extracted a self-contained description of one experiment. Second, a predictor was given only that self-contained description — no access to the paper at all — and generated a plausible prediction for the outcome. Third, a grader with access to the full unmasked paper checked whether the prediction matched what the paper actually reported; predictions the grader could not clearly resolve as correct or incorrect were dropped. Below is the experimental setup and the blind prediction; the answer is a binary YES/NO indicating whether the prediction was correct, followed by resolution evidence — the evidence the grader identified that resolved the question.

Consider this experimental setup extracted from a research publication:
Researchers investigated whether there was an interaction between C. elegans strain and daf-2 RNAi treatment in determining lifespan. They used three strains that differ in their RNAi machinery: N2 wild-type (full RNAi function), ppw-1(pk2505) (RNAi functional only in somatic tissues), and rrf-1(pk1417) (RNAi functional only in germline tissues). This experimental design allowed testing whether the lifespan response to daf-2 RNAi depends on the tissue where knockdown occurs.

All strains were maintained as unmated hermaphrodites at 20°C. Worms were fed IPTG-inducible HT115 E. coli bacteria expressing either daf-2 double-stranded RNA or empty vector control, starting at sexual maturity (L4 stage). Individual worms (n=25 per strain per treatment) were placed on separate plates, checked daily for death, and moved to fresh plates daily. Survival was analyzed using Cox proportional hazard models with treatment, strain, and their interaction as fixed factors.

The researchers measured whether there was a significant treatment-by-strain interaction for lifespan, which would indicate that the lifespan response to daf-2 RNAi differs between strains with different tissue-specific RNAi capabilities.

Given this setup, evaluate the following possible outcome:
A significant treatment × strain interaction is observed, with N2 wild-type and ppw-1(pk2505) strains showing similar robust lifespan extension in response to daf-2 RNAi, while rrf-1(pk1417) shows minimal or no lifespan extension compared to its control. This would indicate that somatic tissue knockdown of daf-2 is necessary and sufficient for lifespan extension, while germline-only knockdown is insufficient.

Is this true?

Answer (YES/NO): NO